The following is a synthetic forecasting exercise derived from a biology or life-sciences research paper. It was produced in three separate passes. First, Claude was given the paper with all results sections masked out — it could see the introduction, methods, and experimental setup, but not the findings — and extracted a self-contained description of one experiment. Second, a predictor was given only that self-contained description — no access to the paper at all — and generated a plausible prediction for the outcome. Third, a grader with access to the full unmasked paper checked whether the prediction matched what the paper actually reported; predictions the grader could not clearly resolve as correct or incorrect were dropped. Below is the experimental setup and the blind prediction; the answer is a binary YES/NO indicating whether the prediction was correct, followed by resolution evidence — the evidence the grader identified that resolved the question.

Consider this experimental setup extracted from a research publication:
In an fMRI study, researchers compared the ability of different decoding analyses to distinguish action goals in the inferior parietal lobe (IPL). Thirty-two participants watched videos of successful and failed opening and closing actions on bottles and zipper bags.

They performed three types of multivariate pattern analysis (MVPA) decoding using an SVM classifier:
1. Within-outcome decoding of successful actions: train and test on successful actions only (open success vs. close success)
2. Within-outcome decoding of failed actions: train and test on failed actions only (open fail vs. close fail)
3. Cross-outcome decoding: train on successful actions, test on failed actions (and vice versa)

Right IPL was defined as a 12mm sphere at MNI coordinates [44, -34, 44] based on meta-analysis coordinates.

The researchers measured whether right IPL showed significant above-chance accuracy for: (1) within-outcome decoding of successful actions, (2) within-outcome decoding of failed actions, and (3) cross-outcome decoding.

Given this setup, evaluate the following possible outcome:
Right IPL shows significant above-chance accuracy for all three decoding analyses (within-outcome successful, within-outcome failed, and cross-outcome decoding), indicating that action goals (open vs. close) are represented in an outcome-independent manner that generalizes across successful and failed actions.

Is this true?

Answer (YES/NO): NO